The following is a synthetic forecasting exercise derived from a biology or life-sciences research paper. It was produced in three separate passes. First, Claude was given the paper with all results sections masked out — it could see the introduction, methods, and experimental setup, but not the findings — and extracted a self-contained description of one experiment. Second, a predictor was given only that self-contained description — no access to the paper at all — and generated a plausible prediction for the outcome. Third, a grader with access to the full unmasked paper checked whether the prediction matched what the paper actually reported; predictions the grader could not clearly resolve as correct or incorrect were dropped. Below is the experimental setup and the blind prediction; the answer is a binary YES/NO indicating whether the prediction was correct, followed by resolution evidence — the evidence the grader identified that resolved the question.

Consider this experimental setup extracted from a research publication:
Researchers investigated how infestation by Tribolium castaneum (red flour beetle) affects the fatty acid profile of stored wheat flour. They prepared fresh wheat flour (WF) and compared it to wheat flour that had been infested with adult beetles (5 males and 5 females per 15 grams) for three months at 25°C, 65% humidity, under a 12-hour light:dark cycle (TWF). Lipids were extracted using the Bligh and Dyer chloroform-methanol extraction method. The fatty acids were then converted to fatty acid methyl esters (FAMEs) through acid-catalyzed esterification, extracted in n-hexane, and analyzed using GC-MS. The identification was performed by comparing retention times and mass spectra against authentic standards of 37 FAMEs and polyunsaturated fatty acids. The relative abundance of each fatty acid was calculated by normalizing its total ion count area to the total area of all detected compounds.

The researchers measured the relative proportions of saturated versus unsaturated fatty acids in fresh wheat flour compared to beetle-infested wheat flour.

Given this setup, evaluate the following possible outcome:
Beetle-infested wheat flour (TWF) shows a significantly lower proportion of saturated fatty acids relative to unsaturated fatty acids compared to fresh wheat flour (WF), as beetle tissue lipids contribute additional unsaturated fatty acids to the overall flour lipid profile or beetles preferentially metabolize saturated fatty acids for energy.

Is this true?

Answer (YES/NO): NO